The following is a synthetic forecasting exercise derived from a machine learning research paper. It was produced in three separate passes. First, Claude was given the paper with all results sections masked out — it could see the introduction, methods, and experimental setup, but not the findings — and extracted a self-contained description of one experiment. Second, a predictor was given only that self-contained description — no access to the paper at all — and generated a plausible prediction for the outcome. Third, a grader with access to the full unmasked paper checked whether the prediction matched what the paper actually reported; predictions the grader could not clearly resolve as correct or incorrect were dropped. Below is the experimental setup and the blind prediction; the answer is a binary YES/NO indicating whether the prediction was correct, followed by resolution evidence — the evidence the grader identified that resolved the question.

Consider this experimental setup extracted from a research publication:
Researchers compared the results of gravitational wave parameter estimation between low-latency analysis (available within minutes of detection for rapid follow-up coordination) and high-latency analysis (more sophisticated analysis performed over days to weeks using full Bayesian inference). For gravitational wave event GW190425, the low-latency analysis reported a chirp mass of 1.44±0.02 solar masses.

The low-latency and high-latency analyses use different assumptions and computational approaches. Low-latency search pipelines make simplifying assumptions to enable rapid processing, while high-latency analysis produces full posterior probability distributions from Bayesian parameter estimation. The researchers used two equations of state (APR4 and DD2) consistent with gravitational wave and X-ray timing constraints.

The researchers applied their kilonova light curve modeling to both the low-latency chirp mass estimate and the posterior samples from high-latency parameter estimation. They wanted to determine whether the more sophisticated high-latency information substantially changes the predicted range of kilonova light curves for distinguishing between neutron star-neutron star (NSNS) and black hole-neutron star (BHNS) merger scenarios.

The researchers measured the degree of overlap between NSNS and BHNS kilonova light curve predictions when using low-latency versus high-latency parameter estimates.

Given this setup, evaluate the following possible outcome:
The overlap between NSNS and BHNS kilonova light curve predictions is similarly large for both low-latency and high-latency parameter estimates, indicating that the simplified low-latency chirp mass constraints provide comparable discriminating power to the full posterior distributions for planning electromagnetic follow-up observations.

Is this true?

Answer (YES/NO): NO